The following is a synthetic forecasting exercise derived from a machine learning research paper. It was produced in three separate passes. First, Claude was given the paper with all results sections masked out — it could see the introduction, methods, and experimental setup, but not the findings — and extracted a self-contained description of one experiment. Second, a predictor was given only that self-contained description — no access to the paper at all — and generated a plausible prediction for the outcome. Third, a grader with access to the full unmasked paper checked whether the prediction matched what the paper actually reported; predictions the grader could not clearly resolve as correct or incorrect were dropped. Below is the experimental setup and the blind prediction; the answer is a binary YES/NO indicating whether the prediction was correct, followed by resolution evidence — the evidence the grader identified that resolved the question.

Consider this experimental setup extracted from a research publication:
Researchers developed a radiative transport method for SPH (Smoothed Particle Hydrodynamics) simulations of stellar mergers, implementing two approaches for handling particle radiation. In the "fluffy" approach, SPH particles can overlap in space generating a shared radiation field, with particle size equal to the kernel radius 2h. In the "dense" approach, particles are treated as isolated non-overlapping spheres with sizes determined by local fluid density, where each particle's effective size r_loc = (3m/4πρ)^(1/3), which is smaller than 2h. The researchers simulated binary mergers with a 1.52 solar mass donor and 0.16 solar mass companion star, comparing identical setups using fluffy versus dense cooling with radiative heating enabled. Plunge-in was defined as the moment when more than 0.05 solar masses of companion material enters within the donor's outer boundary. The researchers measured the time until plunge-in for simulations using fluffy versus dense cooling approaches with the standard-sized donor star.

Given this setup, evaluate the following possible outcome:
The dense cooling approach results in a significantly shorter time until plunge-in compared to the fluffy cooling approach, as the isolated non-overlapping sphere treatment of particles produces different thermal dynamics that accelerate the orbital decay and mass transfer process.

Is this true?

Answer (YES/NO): NO